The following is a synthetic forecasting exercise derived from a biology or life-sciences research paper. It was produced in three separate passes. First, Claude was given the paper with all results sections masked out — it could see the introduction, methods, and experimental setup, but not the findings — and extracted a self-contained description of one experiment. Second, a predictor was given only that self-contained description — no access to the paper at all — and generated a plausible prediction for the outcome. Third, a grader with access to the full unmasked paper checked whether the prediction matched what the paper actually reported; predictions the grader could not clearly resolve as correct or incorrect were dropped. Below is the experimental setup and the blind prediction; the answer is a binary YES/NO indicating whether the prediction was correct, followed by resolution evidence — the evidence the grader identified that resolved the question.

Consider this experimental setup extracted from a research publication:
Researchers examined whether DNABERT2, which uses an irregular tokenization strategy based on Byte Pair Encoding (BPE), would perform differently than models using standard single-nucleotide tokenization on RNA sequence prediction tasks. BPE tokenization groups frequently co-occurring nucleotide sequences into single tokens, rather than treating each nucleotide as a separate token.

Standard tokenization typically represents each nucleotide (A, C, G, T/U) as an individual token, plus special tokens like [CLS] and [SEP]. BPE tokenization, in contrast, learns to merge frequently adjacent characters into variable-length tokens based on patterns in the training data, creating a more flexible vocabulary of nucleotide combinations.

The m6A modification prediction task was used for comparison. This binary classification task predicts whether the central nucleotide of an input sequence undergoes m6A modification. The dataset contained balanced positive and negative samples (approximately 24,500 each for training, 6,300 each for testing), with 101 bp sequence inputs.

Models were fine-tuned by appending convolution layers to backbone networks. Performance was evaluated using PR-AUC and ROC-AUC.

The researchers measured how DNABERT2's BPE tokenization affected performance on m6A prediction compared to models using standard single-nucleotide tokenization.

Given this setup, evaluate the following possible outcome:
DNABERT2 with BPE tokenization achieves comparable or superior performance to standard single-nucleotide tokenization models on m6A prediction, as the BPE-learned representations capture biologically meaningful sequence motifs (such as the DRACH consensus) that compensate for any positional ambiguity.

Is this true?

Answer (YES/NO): YES